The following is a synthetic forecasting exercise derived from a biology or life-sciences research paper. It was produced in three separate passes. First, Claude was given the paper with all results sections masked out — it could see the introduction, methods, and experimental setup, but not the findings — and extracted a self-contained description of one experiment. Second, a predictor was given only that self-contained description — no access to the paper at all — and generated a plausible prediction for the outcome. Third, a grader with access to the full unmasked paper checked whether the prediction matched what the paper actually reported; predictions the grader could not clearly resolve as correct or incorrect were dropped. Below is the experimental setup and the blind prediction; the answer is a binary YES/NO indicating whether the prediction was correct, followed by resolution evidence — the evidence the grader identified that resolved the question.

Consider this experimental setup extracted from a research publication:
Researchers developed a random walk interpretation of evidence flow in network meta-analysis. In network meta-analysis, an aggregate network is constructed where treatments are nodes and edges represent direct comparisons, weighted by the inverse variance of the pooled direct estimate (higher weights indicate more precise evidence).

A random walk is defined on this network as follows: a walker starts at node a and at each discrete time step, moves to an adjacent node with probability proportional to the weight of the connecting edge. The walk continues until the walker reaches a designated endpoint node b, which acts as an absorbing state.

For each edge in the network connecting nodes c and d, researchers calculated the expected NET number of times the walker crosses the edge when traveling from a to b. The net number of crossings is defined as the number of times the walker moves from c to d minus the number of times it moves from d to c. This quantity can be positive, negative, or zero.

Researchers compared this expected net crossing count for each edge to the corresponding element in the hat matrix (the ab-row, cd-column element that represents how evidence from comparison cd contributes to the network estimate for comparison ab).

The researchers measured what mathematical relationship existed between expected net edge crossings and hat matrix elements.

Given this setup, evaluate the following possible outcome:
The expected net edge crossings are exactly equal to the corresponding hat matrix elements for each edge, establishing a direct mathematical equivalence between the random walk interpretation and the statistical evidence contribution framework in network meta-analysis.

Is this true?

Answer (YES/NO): YES